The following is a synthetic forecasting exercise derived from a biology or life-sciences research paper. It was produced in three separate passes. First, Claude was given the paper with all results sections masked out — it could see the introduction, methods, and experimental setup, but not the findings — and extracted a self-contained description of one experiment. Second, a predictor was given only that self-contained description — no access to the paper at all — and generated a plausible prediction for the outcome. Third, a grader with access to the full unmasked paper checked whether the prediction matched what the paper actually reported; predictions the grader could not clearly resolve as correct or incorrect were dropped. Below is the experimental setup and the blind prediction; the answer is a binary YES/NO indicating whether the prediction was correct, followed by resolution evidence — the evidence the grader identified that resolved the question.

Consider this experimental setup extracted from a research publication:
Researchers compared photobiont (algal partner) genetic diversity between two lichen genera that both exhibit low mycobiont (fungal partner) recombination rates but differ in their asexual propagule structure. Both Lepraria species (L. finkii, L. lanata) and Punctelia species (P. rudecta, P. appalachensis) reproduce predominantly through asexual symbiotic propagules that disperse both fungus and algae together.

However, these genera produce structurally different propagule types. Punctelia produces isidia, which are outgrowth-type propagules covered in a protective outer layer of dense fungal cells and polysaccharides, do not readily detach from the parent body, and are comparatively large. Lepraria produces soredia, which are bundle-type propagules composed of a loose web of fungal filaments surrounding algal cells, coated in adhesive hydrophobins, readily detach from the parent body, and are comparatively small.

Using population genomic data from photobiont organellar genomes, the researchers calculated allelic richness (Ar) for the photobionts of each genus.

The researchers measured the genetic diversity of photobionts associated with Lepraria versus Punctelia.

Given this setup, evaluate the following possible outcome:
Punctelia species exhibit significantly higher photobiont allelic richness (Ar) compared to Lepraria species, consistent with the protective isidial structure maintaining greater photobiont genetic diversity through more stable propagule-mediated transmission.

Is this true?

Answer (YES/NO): NO